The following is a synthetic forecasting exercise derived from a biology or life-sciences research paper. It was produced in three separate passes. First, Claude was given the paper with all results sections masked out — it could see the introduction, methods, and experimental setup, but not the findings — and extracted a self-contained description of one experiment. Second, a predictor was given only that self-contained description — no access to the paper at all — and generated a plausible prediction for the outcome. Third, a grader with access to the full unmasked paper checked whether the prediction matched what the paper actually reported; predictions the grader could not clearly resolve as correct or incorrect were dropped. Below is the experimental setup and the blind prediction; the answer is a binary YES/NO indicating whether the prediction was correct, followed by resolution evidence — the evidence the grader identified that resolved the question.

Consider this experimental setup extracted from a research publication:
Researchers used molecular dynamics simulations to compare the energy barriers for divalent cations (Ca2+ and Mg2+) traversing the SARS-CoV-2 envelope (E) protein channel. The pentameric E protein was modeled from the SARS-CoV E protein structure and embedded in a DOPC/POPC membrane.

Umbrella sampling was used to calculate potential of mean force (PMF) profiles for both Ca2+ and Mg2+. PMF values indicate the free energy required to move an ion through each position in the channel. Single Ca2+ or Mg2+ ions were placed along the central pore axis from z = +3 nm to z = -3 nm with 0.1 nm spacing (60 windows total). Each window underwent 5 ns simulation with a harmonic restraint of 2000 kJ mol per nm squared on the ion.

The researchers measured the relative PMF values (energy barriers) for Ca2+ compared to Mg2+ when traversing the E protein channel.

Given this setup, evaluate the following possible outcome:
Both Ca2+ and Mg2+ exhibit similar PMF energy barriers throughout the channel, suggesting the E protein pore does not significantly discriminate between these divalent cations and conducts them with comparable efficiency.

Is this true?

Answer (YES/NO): NO